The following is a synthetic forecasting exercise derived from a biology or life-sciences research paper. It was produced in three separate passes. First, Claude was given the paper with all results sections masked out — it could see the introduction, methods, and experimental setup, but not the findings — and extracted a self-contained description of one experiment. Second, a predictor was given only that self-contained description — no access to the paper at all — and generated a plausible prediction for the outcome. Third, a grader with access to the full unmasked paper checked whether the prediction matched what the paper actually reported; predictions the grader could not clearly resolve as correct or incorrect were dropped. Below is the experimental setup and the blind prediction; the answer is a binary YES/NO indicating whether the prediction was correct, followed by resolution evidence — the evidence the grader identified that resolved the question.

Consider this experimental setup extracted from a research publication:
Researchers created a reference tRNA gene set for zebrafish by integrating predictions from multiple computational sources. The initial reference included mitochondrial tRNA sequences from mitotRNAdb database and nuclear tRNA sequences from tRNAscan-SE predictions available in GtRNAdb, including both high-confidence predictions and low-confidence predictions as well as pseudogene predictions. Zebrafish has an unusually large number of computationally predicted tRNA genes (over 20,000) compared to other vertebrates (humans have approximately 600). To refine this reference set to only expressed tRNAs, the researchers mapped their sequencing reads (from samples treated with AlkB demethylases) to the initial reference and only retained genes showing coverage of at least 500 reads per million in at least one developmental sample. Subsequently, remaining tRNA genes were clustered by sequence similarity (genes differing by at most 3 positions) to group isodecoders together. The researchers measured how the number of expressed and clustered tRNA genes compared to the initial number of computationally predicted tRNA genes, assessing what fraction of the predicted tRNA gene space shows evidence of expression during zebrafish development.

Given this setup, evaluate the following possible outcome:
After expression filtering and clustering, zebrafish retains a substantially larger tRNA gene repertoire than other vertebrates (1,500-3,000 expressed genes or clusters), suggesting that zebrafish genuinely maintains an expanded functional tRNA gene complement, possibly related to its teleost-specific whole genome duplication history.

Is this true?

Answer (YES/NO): NO